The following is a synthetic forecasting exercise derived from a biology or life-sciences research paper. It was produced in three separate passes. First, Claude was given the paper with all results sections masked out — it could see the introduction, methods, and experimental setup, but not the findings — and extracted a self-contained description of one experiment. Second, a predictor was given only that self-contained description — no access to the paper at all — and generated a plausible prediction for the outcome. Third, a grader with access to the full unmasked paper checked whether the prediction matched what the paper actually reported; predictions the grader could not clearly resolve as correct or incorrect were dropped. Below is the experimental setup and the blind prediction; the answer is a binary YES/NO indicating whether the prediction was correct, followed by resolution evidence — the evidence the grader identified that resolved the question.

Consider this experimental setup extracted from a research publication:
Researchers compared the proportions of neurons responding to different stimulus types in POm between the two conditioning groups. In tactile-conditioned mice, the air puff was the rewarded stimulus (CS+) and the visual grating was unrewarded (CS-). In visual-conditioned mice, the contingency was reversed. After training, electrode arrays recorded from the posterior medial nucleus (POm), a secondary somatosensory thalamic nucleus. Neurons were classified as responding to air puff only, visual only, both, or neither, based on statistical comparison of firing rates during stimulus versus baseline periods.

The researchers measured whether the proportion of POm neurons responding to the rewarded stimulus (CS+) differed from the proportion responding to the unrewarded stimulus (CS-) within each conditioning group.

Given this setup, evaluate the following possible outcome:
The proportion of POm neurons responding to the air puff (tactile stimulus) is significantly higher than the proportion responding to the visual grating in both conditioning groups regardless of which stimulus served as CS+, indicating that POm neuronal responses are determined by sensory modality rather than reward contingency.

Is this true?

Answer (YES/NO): NO